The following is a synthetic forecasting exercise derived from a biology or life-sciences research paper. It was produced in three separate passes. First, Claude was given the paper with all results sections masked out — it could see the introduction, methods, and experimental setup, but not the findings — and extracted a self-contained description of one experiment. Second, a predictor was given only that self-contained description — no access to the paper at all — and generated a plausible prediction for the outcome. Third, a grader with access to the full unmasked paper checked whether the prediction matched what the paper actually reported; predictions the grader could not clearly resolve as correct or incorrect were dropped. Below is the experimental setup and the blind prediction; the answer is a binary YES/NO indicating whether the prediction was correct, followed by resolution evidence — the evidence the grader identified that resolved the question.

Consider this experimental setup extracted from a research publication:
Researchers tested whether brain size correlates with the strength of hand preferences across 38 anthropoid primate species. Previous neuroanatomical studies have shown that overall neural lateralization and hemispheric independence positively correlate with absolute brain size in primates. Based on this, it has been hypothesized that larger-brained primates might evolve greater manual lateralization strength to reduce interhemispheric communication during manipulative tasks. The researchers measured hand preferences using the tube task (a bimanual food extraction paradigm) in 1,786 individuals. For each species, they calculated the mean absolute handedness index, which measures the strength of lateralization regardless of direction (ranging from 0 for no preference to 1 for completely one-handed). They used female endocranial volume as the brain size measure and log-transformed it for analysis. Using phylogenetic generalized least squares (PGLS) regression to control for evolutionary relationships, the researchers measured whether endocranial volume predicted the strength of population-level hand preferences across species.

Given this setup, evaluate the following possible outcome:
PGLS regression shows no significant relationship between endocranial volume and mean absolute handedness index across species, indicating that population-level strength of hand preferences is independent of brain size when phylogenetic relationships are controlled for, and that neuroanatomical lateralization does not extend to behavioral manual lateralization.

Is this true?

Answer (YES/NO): YES